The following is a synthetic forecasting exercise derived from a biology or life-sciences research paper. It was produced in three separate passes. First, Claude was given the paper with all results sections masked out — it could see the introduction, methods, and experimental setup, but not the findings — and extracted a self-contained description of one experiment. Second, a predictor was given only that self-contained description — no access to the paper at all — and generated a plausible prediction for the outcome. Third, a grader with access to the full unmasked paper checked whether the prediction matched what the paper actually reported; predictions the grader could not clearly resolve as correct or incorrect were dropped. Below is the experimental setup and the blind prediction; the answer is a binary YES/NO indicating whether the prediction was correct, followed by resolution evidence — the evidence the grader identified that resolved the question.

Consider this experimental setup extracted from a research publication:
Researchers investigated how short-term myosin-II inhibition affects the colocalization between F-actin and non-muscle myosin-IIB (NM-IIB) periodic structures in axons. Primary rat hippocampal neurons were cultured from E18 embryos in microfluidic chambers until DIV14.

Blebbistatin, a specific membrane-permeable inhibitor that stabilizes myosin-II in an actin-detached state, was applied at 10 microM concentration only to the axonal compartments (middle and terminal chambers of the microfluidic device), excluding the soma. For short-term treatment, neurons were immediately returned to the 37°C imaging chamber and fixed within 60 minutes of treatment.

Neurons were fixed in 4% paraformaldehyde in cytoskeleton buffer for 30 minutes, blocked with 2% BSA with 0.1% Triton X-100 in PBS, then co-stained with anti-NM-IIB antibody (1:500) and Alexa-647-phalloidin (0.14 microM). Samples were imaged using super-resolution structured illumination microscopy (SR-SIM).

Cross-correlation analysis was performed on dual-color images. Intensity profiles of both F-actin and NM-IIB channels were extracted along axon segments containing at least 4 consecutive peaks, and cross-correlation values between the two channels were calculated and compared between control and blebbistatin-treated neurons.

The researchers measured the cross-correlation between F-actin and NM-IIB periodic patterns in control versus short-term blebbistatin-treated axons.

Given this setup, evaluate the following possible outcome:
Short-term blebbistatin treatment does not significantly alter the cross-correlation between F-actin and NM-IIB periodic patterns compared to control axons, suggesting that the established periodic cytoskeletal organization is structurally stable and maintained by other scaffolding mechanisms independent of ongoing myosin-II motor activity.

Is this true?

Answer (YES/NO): NO